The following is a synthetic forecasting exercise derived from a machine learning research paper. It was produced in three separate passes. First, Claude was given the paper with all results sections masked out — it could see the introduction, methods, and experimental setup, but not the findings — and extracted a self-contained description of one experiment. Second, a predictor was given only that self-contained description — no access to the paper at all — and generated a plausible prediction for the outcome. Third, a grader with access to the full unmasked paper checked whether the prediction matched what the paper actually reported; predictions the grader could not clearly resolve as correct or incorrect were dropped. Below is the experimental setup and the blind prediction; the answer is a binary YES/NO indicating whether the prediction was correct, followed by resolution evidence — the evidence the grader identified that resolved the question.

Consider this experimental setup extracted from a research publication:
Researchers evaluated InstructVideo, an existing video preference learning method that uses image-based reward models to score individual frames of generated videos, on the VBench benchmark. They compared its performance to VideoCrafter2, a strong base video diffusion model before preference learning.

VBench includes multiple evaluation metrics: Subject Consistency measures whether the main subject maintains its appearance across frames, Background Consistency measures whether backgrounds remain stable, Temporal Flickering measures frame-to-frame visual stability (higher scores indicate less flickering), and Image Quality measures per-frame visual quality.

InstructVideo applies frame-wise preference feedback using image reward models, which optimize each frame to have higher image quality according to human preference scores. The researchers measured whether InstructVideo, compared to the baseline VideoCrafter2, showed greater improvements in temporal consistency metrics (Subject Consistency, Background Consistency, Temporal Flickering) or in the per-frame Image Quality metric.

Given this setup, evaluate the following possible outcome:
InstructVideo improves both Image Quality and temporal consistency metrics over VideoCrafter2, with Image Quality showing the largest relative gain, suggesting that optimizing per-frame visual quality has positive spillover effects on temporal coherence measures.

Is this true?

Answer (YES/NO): NO